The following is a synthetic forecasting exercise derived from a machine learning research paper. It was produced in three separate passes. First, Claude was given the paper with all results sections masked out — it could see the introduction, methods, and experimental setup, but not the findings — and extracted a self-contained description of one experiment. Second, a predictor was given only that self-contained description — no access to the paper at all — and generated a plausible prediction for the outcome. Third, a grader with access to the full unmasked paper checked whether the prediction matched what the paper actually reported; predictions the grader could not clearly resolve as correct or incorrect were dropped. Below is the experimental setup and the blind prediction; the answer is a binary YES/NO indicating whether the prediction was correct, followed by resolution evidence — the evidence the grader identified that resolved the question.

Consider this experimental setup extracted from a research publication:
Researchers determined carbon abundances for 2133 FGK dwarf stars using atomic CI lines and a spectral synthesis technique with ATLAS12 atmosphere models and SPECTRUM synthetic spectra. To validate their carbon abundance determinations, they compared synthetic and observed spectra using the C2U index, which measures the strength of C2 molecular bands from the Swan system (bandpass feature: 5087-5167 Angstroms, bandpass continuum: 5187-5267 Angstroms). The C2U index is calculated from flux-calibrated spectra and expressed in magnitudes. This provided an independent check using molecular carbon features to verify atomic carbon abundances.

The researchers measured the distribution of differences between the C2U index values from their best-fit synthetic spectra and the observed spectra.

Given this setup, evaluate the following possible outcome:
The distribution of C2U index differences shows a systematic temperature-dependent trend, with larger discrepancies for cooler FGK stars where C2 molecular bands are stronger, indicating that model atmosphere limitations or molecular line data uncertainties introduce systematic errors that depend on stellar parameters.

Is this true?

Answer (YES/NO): NO